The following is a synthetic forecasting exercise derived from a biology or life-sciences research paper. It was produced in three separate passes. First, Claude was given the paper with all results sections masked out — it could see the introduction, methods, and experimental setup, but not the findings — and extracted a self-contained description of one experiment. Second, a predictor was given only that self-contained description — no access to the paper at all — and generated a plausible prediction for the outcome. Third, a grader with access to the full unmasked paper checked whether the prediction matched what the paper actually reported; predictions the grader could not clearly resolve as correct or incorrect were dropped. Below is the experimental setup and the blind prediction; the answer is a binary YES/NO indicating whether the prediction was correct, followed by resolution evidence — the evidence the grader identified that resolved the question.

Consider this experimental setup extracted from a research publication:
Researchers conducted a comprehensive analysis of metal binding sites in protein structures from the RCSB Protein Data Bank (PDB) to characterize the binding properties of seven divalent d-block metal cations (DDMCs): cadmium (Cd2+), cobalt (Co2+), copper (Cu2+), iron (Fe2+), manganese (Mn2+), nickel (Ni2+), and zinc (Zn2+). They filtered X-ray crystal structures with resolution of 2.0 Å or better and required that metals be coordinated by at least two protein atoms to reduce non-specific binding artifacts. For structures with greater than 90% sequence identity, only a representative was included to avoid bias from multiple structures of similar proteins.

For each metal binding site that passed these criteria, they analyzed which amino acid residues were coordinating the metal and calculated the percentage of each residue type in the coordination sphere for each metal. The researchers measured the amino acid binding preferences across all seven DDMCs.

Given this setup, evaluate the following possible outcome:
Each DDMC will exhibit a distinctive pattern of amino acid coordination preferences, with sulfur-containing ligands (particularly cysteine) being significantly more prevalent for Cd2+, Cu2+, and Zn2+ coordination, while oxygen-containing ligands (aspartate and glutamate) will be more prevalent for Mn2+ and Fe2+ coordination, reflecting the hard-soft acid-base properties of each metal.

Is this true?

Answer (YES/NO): NO